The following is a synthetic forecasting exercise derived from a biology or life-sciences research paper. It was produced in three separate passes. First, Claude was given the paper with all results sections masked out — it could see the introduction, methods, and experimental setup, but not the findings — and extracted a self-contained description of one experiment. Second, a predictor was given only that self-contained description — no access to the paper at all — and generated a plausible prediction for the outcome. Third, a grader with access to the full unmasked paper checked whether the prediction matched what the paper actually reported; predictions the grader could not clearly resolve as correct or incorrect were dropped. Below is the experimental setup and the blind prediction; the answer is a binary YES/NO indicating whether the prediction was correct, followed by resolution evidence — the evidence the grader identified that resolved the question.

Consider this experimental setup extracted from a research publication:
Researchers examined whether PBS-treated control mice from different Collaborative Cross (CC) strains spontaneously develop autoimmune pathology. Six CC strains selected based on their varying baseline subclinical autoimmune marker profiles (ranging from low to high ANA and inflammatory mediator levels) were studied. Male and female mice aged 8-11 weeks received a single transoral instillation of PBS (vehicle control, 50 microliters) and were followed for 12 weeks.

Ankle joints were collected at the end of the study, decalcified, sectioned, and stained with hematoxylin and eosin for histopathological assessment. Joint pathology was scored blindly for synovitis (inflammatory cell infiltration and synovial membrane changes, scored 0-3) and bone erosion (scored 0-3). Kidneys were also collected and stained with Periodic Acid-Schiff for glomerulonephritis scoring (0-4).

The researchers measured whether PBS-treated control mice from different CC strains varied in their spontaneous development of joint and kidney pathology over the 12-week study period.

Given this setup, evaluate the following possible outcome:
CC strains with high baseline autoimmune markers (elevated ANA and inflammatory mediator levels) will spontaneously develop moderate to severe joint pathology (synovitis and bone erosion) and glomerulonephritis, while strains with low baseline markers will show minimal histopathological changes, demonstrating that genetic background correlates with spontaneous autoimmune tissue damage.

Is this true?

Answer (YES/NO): NO